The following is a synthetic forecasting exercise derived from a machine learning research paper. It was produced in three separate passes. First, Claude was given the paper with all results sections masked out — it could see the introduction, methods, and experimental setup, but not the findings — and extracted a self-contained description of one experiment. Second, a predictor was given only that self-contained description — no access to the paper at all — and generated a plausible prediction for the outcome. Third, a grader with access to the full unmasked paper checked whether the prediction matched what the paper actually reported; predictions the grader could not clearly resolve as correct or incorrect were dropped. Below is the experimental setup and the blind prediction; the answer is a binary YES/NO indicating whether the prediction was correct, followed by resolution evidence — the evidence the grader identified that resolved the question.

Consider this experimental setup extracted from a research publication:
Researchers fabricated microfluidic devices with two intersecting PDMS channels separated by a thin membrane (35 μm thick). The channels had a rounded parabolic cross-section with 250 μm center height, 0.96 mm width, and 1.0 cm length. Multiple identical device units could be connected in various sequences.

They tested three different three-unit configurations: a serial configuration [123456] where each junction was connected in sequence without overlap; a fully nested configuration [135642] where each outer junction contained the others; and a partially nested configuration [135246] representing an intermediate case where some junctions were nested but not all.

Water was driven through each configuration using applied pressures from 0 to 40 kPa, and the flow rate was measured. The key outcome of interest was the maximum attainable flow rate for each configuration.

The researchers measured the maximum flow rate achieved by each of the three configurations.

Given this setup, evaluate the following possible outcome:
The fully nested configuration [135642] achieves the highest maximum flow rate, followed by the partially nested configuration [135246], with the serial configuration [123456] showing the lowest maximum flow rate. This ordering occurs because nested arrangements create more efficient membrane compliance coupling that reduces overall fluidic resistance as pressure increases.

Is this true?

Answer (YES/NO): NO